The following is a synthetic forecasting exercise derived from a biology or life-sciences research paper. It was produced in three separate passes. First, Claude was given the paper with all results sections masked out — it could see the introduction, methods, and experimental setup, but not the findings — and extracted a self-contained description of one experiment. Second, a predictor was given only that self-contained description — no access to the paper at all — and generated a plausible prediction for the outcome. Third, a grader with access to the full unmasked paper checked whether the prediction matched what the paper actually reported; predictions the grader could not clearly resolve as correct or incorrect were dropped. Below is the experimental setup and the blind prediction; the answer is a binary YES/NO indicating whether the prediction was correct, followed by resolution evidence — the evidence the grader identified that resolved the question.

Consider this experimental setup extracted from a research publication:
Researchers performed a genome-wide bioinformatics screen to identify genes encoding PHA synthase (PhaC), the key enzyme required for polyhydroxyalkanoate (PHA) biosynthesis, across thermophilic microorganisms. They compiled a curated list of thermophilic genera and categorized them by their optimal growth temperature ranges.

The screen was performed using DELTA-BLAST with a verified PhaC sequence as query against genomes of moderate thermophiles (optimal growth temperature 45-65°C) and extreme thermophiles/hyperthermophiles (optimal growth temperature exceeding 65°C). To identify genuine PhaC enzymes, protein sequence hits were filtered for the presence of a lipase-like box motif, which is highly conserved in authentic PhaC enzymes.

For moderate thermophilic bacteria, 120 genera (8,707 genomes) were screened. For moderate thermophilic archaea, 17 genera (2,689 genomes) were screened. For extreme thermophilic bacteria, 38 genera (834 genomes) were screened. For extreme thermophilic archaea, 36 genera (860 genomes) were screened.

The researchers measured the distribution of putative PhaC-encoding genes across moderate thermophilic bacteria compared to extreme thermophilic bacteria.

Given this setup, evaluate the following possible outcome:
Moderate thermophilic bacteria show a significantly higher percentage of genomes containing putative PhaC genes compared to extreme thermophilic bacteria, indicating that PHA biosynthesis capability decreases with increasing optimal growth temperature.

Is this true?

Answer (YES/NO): YES